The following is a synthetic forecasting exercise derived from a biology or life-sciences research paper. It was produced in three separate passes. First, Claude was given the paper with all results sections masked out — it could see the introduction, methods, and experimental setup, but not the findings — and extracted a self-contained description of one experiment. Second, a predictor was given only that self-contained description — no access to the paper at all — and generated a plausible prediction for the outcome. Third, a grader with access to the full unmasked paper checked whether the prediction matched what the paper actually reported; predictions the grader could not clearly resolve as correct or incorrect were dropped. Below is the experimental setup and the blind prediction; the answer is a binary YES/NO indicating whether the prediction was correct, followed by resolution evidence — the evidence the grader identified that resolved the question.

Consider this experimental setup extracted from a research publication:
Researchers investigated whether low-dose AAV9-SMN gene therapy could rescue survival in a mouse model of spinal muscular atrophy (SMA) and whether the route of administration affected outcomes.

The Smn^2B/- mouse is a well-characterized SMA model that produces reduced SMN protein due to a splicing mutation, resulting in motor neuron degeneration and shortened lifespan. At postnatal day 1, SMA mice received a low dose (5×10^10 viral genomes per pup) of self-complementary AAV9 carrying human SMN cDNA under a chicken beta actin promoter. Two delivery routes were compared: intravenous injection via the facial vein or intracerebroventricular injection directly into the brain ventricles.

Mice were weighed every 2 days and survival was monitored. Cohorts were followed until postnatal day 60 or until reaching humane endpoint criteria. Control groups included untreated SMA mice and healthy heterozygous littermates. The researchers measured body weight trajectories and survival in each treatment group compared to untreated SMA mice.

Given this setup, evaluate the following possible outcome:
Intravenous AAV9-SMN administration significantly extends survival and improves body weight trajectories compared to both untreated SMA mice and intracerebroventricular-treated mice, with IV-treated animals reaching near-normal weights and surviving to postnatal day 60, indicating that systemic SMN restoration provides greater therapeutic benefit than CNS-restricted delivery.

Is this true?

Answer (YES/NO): NO